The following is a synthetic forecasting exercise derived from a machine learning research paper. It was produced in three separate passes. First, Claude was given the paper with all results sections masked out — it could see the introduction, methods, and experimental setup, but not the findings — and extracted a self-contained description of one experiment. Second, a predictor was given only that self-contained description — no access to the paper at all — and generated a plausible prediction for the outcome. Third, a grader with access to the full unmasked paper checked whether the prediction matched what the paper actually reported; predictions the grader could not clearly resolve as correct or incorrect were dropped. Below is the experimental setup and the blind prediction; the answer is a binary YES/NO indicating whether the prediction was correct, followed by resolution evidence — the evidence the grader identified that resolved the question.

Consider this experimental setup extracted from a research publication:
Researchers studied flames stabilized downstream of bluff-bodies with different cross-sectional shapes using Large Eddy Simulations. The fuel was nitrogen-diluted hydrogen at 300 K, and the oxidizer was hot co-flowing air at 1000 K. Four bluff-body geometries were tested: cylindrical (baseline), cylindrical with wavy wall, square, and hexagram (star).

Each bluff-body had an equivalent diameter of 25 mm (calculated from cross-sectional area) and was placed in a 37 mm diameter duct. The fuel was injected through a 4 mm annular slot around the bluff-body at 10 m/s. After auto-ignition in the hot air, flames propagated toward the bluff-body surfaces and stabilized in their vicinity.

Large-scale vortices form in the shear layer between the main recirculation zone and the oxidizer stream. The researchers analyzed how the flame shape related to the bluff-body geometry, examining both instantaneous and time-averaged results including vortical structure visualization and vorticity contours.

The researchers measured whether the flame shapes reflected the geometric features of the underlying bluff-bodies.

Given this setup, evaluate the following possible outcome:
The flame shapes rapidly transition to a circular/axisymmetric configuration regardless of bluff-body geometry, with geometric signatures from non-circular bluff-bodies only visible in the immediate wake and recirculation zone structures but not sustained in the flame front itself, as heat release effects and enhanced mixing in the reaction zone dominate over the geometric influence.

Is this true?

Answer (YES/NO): NO